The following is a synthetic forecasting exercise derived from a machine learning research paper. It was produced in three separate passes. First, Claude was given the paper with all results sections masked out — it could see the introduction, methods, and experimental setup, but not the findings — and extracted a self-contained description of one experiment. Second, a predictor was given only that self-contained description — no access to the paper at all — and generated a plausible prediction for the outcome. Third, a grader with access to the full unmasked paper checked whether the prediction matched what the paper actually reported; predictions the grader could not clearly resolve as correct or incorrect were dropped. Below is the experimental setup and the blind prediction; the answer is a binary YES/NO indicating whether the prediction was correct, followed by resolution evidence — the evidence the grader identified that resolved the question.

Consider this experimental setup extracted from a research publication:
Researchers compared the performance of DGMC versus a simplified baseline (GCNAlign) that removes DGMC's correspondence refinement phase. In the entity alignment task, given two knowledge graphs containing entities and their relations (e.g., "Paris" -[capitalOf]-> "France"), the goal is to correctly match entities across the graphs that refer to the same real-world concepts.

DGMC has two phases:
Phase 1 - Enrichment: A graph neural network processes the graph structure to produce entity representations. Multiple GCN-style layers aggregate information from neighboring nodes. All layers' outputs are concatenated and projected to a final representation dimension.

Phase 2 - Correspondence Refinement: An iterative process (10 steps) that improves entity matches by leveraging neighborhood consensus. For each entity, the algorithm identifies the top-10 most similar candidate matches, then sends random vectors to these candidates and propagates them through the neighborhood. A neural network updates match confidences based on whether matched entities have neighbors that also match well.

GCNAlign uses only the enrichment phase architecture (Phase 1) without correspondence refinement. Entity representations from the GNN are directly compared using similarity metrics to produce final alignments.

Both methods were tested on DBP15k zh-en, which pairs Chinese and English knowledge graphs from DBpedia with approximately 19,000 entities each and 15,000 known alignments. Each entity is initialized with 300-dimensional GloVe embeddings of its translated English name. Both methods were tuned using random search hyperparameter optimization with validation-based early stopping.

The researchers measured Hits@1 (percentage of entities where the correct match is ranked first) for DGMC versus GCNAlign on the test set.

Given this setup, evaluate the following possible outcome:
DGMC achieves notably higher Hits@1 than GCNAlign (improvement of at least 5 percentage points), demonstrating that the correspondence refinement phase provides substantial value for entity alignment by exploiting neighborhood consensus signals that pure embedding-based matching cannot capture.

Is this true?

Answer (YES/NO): YES